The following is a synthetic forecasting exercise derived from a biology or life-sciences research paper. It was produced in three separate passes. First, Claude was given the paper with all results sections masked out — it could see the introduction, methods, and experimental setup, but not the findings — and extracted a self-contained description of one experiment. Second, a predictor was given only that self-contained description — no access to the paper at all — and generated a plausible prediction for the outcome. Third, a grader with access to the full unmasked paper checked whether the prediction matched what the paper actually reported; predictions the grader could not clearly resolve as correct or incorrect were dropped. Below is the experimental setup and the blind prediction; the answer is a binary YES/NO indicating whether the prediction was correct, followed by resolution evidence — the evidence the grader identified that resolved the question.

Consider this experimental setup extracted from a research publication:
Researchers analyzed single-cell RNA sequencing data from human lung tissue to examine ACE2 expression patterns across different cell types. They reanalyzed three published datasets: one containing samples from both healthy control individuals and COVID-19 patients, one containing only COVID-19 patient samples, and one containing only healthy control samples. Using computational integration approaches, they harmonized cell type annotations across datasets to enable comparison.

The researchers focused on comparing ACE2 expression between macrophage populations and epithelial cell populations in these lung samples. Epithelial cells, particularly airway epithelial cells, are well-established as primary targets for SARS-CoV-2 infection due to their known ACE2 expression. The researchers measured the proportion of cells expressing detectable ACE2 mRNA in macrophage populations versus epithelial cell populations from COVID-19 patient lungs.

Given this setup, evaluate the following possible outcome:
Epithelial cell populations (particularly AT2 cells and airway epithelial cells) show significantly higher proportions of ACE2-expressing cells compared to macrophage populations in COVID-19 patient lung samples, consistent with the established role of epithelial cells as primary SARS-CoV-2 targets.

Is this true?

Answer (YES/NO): YES